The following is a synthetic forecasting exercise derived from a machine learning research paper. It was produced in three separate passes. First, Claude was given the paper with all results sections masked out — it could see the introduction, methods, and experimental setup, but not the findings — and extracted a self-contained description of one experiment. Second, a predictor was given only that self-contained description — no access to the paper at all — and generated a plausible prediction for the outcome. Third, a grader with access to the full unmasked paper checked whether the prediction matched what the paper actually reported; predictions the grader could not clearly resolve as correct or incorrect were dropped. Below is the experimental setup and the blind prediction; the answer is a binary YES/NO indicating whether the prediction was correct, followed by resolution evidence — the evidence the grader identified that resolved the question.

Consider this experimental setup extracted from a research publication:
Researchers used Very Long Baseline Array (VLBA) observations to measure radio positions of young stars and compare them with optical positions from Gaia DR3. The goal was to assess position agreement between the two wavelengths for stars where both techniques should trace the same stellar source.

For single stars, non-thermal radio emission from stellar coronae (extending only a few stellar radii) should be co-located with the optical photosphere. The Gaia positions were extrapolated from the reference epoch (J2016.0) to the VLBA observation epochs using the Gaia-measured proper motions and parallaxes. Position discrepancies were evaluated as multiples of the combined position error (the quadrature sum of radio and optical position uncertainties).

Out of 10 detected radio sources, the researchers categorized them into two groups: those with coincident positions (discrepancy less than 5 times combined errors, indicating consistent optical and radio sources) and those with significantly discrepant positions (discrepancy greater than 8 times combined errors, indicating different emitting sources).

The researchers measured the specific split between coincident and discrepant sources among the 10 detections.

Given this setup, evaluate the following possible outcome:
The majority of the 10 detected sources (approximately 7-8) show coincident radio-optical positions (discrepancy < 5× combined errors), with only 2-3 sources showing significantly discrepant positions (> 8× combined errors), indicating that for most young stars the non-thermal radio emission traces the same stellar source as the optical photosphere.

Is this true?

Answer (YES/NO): YES